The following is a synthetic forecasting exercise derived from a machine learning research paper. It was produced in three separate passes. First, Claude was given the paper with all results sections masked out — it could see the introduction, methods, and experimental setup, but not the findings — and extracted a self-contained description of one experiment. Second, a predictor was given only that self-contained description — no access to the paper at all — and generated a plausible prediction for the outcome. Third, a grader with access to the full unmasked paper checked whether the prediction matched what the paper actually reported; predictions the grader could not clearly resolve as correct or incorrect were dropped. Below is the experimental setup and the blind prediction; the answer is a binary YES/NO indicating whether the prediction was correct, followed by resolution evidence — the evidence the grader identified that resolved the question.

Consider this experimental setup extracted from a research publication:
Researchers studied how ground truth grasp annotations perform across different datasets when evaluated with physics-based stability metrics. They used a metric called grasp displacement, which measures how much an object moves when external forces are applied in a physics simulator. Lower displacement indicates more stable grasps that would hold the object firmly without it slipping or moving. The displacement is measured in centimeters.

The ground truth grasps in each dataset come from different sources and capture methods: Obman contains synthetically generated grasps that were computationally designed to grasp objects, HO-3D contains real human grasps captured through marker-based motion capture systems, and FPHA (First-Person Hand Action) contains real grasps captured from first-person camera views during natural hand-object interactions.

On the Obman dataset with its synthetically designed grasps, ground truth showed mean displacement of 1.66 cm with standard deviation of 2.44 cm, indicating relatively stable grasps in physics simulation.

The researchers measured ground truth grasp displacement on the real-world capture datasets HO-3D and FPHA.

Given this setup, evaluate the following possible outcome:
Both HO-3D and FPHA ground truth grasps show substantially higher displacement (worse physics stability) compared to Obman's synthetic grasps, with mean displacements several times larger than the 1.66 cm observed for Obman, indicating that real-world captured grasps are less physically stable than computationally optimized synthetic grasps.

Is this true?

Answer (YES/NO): YES